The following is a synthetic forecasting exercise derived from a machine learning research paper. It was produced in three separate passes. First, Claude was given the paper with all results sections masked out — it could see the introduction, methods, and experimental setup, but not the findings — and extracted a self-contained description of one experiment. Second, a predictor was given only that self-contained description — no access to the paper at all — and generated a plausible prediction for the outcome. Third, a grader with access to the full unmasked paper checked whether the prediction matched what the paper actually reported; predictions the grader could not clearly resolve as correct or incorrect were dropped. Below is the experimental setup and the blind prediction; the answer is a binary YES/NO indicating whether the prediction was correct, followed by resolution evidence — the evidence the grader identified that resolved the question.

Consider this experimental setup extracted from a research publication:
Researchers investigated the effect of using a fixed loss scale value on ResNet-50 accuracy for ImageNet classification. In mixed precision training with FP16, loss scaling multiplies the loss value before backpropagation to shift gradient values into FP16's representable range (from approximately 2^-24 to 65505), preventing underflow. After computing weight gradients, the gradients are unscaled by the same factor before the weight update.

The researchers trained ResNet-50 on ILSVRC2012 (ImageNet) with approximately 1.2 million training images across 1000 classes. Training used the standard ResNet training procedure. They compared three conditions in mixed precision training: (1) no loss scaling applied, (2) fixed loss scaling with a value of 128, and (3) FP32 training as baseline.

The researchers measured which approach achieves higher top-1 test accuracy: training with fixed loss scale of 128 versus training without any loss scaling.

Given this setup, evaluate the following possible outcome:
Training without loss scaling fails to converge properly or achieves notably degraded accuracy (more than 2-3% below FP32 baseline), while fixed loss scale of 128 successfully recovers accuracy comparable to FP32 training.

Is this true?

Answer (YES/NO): NO